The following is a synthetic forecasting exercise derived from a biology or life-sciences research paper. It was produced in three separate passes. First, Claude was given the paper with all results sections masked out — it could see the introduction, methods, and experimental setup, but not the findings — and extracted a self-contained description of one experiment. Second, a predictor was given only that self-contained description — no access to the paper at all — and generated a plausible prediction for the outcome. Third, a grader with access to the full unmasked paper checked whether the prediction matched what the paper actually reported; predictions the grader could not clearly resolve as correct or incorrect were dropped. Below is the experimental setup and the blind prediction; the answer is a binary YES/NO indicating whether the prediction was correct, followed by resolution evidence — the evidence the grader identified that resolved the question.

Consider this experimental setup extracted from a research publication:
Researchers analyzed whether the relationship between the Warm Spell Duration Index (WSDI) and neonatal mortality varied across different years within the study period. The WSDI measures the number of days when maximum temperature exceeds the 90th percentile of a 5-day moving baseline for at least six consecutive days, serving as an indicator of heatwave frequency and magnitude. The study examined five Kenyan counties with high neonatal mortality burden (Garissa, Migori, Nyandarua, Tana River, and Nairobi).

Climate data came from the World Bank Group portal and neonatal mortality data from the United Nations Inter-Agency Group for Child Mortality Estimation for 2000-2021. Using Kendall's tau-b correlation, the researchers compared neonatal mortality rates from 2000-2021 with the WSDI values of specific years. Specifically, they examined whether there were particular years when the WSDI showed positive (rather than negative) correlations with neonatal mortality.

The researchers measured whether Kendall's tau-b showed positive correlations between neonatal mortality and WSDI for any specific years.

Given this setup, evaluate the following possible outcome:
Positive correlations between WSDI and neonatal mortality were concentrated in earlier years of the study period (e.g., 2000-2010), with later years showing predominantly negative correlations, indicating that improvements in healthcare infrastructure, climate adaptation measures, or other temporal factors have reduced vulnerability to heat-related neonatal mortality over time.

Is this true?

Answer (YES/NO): NO